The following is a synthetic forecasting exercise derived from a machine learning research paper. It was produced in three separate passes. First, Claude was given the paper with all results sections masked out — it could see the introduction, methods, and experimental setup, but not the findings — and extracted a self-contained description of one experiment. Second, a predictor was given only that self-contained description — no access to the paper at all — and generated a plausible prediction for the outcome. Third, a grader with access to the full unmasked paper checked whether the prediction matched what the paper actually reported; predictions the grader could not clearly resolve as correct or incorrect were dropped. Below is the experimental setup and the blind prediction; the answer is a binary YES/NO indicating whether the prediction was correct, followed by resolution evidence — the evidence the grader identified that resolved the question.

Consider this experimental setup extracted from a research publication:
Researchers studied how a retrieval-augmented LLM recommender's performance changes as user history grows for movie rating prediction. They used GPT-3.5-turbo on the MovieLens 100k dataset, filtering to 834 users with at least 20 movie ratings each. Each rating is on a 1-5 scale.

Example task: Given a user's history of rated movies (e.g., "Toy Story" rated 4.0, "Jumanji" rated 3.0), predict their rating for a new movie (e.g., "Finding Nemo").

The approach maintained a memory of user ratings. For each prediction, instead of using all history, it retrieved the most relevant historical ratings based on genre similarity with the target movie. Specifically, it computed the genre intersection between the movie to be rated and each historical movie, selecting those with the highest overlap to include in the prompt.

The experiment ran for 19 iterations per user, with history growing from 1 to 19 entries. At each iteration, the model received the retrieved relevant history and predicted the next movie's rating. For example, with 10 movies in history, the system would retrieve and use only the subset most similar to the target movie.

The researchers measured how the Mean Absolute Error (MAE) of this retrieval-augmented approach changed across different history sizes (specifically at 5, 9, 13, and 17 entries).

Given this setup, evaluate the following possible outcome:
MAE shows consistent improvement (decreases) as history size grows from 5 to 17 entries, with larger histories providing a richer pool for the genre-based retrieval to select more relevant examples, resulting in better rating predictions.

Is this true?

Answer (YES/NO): NO